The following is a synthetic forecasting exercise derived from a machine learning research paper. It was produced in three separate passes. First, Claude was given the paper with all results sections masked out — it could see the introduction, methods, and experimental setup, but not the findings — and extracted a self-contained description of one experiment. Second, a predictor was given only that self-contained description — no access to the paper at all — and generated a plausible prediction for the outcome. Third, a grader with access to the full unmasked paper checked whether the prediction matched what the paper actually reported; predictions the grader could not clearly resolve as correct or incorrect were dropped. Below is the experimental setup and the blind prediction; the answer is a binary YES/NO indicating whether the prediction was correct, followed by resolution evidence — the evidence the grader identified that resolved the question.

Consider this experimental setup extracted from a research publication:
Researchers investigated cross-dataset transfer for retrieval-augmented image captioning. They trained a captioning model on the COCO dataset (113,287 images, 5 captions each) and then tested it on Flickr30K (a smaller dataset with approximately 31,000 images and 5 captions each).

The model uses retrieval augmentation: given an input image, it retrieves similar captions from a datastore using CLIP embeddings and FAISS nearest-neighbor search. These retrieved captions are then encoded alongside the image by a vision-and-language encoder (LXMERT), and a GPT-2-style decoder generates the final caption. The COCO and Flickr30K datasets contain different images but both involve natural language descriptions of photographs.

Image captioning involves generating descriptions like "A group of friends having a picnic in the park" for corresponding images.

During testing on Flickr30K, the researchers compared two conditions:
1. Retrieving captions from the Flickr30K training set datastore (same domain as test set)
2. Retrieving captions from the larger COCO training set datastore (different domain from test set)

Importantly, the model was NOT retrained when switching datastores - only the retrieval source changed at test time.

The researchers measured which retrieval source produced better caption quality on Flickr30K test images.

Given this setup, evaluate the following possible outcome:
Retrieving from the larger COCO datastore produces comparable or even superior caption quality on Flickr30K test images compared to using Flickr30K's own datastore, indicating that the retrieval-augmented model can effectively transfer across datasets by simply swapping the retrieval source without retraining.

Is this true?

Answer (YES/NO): NO